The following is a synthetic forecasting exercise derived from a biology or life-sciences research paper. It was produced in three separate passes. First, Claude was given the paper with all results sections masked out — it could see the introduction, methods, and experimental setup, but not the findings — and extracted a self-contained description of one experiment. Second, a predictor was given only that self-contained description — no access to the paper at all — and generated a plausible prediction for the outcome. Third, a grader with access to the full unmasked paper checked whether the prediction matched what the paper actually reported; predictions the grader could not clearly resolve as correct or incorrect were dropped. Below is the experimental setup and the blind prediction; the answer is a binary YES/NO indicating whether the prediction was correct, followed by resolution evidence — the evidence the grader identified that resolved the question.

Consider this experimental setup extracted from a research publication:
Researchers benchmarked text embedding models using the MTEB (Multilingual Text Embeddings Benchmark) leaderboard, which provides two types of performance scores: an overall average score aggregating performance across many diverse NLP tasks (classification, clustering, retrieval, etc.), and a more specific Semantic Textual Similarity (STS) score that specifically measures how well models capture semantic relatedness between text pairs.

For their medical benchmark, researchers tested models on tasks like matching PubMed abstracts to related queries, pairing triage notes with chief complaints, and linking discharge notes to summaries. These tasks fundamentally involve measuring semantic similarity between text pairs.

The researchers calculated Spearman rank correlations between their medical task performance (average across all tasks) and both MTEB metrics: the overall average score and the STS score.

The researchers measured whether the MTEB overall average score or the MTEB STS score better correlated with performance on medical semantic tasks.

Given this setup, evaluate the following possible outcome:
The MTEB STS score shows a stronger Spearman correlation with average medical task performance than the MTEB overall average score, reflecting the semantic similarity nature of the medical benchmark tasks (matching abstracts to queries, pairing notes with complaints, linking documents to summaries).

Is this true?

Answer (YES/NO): YES